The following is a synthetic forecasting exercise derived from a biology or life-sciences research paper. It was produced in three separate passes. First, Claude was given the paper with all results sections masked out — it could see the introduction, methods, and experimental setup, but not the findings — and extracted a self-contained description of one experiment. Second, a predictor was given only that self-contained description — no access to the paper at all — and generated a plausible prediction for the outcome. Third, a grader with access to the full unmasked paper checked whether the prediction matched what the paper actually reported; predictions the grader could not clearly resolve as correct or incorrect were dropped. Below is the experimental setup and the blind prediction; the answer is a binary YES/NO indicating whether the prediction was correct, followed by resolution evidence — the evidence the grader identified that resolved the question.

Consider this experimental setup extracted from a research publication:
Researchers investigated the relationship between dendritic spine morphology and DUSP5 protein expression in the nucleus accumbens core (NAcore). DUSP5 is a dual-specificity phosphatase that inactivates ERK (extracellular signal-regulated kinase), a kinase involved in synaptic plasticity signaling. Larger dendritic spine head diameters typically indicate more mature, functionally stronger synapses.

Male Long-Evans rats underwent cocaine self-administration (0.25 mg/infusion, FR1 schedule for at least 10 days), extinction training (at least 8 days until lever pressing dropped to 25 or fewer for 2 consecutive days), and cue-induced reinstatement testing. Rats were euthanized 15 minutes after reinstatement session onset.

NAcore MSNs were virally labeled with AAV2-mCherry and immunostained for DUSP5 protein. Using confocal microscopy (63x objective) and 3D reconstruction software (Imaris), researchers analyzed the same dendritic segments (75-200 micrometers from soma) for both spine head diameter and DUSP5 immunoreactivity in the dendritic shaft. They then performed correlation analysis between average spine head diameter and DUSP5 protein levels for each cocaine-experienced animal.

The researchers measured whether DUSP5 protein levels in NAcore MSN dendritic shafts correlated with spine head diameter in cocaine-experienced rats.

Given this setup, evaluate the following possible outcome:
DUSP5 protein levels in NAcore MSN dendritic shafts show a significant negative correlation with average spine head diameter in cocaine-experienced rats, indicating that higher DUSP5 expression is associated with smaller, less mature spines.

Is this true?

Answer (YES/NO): NO